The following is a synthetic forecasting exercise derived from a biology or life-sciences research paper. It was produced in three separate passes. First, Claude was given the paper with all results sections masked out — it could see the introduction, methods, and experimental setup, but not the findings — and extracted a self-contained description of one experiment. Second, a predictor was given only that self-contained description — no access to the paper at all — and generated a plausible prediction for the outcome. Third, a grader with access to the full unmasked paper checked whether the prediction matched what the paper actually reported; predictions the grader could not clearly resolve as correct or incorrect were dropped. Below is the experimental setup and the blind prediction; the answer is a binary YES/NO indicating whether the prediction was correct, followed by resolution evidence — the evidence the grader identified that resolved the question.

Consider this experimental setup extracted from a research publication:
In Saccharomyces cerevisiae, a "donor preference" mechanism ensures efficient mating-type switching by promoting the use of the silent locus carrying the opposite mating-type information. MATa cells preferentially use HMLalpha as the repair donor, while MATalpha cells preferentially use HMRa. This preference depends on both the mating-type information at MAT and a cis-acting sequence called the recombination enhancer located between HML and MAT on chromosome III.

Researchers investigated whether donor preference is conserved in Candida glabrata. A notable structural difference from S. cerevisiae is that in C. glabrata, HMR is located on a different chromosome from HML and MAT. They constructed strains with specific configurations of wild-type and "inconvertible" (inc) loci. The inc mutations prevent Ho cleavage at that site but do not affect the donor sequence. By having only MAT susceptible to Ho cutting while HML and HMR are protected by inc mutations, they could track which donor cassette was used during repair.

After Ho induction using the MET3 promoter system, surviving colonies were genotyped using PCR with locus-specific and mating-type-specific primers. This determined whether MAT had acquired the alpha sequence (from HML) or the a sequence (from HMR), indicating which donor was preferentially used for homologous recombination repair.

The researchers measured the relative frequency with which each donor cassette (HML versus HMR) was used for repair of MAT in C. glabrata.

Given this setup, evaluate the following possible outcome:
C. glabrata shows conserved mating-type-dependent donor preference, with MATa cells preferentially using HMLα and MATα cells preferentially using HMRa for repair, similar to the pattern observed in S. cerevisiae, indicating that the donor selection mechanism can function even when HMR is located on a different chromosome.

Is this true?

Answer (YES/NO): NO